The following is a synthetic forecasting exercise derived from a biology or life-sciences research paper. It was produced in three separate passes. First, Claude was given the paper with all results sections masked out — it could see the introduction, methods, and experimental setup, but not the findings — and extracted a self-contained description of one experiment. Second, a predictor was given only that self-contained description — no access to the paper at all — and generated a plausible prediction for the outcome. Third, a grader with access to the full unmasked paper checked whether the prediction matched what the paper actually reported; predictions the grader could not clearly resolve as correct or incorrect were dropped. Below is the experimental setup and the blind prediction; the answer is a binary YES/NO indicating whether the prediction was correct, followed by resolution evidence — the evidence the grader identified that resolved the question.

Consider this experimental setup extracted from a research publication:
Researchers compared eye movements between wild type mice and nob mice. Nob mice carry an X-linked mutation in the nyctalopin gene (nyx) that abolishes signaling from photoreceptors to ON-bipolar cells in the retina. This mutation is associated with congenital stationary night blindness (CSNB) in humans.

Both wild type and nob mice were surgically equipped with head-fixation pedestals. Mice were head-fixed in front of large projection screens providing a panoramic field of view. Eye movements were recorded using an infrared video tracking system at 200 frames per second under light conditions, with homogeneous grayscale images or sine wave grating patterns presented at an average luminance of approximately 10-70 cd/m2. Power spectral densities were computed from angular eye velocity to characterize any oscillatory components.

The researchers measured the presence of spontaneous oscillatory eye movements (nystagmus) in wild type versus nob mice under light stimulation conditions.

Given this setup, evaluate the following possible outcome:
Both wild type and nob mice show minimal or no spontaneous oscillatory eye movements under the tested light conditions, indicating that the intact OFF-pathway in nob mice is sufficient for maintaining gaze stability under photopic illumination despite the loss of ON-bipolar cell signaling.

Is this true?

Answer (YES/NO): NO